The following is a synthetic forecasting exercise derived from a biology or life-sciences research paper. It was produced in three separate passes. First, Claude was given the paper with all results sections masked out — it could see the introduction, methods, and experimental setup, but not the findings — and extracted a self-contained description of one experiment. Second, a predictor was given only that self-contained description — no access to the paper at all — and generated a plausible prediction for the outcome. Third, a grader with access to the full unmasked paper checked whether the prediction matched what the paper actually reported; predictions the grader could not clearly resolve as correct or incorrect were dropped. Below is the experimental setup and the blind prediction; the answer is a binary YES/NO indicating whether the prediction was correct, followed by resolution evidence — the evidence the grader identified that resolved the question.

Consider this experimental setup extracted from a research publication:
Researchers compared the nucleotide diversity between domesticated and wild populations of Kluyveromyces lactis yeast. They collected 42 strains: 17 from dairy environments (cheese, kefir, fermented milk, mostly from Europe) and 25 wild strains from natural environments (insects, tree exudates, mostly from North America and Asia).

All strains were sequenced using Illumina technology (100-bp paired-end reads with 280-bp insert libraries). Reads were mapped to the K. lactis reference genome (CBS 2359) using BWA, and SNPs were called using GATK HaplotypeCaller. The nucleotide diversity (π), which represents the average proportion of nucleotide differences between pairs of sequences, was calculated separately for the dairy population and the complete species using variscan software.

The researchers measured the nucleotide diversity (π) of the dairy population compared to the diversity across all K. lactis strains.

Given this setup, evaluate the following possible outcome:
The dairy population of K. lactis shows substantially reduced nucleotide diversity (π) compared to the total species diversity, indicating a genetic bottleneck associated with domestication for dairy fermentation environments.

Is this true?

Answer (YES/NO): YES